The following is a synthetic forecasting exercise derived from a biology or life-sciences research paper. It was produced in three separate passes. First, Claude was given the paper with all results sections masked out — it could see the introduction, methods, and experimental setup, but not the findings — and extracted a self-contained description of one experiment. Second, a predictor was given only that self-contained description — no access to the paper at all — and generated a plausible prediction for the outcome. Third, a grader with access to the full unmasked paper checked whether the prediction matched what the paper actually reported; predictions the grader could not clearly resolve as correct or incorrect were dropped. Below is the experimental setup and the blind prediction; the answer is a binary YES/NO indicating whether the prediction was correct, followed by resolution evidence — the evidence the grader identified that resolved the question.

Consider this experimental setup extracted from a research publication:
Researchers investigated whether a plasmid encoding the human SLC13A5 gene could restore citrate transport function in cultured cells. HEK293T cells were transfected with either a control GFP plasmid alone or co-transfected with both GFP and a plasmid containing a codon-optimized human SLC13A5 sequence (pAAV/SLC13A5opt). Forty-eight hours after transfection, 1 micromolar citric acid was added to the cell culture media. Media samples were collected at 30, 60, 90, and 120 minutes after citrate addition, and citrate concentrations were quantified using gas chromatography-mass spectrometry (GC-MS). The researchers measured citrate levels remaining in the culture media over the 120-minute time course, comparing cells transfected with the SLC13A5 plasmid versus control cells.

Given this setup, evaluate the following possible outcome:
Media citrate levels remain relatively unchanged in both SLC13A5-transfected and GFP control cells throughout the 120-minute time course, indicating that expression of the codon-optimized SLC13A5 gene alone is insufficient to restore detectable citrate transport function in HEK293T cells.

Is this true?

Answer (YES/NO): NO